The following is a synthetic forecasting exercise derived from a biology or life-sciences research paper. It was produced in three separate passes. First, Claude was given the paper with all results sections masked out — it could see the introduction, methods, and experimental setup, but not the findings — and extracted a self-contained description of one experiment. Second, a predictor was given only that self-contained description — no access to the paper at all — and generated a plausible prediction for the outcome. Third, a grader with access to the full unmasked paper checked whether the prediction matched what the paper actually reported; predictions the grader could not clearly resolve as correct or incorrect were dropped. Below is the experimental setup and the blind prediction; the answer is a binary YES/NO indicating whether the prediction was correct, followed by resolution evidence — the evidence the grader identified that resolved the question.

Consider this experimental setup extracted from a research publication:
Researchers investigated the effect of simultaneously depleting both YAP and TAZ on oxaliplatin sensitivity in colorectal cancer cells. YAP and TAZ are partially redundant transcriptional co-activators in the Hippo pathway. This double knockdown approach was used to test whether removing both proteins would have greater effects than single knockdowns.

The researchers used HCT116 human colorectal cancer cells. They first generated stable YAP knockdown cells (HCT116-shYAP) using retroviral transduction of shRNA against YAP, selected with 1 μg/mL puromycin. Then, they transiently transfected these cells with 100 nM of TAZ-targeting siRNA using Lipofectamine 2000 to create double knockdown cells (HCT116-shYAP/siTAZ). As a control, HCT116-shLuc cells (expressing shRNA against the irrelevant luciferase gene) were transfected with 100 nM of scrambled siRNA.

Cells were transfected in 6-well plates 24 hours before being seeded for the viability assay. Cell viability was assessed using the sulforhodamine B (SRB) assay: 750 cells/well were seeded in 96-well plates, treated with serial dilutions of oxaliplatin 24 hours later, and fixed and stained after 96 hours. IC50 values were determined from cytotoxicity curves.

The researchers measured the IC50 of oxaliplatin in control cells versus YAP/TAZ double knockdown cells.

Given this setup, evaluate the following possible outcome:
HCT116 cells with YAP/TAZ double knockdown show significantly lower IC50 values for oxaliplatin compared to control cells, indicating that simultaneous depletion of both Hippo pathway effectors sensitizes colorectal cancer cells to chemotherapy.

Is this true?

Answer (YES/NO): NO